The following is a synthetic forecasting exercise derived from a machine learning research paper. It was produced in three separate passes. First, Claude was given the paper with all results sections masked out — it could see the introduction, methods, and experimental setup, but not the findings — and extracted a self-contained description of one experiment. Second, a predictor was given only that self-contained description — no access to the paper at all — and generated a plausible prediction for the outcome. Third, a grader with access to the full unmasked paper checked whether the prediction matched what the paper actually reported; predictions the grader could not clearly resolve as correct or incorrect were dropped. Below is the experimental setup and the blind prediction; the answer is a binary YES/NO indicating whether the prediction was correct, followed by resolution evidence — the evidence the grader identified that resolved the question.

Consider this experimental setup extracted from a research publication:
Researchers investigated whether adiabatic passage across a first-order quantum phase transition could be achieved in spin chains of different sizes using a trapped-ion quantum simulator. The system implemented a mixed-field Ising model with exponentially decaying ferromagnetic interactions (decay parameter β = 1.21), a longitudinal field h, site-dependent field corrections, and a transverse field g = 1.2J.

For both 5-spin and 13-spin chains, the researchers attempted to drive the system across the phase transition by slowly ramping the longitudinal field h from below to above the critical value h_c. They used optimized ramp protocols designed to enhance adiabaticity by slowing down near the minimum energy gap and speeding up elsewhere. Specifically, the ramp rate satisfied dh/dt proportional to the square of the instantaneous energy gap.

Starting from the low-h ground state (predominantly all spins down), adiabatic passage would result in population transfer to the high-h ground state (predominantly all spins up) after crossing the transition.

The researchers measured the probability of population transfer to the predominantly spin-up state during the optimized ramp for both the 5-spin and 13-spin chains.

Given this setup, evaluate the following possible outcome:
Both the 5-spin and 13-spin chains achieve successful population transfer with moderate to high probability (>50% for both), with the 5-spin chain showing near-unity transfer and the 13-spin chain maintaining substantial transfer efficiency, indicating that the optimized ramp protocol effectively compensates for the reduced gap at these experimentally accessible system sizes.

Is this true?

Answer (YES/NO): NO